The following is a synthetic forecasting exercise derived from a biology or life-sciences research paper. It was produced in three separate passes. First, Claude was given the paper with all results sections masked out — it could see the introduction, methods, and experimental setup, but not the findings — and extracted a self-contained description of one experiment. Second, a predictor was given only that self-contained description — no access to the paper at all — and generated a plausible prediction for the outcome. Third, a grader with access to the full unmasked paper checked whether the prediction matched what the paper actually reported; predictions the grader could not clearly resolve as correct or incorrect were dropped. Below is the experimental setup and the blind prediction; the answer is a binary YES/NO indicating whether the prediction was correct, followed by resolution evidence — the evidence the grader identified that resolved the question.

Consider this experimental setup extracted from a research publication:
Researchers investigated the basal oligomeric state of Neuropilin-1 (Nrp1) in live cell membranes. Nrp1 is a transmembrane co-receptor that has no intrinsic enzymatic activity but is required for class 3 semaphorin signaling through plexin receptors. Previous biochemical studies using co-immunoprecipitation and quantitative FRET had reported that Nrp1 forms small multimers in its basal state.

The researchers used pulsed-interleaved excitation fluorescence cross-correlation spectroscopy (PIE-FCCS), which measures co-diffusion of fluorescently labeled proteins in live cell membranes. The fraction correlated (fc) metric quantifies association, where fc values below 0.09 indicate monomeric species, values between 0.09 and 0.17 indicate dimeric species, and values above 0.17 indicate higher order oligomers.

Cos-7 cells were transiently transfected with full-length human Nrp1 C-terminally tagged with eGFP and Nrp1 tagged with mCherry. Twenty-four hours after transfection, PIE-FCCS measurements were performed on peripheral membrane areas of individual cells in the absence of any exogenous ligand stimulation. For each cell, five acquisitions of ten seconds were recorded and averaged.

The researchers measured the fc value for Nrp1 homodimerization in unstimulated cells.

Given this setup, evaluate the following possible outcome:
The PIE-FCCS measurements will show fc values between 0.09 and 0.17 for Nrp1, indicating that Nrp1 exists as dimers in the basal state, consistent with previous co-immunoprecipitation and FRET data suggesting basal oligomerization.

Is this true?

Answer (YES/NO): YES